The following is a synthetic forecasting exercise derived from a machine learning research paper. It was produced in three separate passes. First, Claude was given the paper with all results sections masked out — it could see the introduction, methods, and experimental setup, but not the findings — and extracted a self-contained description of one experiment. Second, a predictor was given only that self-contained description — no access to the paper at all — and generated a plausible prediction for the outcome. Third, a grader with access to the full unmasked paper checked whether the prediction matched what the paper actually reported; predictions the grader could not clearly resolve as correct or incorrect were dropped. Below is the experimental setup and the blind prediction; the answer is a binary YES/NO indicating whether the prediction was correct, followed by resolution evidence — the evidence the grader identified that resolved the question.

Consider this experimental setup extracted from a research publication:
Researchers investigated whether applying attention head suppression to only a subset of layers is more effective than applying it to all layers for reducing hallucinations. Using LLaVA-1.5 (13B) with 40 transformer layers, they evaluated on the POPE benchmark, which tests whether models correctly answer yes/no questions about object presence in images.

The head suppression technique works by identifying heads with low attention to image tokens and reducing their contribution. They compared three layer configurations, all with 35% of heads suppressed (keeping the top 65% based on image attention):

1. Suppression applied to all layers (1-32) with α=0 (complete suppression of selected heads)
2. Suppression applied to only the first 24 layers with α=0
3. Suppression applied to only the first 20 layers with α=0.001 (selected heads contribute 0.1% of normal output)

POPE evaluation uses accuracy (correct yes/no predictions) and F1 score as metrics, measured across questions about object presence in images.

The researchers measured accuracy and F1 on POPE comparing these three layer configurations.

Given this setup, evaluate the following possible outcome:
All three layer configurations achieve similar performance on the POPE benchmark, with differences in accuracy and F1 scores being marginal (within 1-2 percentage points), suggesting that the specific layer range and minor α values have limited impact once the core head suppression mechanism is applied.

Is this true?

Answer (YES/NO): YES